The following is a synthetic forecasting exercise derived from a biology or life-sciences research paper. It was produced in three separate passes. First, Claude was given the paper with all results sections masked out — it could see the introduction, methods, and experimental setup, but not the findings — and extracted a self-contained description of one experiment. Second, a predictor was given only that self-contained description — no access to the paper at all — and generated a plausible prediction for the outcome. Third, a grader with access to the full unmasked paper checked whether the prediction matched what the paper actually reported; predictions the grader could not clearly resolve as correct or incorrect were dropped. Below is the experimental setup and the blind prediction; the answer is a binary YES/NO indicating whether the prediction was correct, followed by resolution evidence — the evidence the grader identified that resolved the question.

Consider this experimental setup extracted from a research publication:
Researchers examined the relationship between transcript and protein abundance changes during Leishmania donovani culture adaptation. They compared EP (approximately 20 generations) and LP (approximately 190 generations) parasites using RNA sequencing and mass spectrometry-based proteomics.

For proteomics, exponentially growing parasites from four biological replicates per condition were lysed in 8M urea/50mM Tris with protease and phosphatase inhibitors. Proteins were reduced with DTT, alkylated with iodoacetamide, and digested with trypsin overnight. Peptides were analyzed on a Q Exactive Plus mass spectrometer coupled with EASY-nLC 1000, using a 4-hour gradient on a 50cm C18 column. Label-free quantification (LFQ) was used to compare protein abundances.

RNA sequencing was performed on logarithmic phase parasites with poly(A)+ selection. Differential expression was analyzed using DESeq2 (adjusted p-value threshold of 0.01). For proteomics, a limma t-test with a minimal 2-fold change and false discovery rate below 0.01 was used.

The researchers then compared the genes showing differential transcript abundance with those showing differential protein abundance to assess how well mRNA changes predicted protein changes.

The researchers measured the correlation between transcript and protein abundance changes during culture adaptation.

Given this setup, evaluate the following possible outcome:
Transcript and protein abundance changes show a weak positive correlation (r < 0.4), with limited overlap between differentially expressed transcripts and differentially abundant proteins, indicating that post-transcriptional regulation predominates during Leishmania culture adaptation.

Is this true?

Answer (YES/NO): YES